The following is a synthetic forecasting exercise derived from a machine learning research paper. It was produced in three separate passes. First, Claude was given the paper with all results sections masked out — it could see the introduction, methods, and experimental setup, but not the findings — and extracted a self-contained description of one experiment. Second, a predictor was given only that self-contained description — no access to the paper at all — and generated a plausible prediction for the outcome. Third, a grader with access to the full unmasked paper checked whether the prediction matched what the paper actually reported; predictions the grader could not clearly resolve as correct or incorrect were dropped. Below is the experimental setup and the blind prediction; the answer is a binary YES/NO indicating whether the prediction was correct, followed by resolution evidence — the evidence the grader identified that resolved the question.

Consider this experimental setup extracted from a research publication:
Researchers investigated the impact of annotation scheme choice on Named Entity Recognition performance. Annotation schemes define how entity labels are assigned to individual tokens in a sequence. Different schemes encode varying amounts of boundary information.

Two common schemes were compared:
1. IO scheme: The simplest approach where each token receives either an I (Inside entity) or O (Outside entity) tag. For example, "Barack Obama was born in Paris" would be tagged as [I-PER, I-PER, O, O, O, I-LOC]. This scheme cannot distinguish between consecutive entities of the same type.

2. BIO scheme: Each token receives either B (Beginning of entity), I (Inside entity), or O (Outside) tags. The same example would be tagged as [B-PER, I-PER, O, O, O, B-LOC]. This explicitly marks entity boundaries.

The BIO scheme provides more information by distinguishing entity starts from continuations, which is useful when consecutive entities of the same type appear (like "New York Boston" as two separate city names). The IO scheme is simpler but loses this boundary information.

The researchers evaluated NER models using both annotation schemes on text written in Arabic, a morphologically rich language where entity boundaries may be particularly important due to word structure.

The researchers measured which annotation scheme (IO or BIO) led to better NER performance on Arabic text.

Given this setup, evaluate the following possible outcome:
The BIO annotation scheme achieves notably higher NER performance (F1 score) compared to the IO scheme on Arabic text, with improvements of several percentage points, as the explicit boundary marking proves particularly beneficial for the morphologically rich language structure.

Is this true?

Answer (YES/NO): NO